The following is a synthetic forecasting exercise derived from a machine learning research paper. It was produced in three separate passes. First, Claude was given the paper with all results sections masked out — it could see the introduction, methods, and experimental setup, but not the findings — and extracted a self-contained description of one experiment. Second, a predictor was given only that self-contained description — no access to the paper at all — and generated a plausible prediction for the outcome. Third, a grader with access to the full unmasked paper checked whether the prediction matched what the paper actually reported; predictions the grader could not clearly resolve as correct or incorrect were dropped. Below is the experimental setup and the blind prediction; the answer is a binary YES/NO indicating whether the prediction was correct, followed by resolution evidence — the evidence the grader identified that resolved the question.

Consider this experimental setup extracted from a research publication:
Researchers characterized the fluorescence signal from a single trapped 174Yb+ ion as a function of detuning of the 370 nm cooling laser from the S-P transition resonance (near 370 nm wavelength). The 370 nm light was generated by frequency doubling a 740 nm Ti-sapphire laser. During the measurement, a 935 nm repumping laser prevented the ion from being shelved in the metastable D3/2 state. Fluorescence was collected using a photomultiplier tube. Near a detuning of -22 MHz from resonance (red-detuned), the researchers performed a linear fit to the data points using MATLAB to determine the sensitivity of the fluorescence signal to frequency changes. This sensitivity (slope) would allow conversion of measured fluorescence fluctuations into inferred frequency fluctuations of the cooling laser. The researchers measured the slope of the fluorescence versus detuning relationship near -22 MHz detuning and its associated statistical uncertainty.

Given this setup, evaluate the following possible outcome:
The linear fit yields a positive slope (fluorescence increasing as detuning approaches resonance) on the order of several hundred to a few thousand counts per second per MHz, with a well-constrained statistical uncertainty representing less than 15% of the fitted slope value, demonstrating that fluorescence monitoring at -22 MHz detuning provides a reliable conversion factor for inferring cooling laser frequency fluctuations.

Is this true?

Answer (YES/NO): YES